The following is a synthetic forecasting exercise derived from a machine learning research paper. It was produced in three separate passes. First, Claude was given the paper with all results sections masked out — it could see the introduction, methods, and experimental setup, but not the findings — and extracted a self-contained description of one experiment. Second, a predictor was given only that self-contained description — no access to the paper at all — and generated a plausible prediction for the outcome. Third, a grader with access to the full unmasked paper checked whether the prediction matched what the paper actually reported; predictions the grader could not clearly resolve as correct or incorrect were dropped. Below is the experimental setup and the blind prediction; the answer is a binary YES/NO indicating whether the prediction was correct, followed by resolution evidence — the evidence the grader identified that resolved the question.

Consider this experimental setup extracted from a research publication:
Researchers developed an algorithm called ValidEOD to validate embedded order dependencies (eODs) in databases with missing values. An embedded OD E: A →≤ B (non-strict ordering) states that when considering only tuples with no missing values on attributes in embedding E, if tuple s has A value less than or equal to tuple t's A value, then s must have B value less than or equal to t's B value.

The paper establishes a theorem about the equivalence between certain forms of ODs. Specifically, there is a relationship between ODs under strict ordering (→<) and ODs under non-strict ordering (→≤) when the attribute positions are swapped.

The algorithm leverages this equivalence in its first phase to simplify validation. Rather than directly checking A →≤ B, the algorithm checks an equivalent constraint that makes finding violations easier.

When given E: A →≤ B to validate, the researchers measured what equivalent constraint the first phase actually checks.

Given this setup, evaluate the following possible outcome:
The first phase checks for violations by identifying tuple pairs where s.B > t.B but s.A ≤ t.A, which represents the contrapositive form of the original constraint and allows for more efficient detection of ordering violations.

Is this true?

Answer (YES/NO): NO